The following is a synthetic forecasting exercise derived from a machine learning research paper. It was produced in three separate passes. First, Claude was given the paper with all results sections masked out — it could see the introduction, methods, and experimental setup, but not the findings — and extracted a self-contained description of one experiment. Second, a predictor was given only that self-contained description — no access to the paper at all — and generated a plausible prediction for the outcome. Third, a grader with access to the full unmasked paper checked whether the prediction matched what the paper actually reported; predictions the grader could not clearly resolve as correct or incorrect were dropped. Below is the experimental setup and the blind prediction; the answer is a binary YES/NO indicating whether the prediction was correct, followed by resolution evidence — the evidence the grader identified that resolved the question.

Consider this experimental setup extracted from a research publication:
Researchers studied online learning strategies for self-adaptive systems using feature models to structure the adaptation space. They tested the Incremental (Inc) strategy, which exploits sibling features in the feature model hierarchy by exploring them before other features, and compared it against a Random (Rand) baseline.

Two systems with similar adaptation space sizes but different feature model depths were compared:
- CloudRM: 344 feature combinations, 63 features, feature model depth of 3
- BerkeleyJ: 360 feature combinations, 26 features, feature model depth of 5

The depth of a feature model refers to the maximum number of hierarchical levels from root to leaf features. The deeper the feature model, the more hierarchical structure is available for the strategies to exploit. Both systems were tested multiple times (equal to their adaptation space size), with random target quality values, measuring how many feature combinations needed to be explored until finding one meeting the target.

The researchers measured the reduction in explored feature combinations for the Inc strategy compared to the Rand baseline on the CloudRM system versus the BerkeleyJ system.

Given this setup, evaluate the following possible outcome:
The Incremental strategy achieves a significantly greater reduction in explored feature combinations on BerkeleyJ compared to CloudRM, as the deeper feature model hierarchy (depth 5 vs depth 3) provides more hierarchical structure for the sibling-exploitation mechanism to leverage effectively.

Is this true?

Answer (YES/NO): YES